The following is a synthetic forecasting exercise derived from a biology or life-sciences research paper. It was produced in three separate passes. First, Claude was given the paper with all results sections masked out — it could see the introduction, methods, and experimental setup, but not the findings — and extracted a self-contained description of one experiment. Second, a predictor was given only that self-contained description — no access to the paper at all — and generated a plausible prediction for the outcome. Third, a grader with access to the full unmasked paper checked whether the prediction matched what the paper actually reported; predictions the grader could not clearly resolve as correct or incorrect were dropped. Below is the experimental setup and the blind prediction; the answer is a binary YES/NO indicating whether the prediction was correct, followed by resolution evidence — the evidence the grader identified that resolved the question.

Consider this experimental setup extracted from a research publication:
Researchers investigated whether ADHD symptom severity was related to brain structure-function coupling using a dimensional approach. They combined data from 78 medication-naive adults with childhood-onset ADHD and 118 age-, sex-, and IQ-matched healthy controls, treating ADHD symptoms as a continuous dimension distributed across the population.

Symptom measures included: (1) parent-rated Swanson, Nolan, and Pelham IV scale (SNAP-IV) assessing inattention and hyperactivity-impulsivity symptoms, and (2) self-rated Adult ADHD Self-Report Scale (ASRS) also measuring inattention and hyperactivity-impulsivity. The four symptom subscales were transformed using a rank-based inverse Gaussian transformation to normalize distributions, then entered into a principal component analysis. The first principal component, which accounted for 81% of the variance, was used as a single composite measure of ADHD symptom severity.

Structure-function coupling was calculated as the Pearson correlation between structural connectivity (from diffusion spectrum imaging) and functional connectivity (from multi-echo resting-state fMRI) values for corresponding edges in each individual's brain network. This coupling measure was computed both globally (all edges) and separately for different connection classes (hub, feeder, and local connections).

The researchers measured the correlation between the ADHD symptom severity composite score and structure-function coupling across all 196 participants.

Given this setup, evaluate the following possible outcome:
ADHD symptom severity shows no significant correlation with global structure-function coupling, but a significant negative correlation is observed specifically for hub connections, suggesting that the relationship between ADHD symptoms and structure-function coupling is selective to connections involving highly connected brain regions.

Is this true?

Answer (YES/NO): NO